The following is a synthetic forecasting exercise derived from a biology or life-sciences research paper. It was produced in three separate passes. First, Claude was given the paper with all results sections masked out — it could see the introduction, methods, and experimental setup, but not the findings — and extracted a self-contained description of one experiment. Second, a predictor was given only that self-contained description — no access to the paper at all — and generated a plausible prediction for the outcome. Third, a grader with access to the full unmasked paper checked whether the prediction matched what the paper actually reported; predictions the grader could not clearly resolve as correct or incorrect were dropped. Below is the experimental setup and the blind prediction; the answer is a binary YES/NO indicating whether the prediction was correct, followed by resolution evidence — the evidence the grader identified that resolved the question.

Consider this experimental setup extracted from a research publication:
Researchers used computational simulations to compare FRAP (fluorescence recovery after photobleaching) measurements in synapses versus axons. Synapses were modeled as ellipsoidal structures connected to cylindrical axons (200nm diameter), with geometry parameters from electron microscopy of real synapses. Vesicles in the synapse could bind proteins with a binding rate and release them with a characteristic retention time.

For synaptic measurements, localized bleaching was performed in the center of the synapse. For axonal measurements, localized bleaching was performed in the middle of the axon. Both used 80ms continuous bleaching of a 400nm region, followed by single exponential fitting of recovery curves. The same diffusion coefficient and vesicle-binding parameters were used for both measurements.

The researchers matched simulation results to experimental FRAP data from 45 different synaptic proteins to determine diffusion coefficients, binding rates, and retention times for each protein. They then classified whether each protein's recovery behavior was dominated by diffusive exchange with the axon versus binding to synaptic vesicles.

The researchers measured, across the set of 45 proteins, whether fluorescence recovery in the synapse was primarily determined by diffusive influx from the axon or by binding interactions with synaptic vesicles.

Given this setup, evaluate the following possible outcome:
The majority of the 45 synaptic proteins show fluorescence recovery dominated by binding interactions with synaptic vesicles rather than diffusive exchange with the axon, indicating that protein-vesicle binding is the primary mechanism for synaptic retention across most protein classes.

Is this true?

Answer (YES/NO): NO